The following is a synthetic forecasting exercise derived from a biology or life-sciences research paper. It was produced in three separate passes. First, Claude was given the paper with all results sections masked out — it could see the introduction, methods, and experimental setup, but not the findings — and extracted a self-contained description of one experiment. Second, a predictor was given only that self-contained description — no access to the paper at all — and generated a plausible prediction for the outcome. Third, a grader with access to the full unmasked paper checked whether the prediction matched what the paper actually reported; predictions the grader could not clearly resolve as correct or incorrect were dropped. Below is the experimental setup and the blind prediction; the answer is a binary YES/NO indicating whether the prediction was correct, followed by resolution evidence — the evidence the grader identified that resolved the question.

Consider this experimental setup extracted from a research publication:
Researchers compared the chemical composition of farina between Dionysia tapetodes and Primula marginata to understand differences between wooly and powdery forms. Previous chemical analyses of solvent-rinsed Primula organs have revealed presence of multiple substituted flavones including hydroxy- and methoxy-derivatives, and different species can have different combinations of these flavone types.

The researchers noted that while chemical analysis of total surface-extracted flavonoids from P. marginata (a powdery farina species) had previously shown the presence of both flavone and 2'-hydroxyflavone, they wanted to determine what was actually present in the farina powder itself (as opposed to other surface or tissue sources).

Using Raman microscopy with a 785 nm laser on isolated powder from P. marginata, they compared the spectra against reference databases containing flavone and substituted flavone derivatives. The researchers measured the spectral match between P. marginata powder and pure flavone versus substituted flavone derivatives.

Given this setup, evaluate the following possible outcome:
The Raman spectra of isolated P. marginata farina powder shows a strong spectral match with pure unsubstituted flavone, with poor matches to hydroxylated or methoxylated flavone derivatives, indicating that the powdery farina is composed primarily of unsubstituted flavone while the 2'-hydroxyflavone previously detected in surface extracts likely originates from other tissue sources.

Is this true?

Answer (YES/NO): YES